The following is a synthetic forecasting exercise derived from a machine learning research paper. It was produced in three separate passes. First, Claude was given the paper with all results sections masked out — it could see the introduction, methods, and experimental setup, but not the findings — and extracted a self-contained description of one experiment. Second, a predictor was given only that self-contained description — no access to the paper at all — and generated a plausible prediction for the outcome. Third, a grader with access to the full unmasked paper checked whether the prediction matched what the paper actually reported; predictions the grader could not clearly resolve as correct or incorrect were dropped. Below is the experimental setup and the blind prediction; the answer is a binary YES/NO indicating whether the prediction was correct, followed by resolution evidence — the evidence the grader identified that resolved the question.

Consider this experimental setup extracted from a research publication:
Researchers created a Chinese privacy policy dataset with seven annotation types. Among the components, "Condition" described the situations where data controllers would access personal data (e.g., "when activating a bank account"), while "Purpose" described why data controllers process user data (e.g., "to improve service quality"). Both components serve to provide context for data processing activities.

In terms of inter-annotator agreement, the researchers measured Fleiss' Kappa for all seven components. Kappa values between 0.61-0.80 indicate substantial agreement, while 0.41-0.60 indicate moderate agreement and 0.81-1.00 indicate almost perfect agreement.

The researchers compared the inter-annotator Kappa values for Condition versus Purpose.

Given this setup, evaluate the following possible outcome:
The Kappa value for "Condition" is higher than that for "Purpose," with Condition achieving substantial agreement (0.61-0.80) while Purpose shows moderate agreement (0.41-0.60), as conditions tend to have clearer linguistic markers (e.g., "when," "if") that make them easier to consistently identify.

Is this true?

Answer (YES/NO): NO